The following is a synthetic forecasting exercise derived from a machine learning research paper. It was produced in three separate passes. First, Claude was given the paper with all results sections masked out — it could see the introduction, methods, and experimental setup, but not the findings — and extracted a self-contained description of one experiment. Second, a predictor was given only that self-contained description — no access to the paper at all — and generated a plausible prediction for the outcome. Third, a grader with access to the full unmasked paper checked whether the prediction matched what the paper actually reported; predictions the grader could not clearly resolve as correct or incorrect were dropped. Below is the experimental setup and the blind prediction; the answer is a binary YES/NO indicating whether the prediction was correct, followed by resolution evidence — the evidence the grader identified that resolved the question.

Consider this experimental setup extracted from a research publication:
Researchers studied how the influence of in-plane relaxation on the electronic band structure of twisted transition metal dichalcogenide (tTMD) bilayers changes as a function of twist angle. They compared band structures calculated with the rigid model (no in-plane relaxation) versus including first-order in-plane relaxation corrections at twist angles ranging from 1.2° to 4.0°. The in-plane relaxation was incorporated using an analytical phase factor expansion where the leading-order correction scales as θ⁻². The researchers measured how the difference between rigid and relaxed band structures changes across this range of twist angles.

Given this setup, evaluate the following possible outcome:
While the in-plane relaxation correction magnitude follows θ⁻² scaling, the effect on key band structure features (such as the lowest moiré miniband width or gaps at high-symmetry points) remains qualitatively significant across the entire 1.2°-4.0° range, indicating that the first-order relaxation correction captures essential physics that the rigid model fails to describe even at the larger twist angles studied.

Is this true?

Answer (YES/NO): NO